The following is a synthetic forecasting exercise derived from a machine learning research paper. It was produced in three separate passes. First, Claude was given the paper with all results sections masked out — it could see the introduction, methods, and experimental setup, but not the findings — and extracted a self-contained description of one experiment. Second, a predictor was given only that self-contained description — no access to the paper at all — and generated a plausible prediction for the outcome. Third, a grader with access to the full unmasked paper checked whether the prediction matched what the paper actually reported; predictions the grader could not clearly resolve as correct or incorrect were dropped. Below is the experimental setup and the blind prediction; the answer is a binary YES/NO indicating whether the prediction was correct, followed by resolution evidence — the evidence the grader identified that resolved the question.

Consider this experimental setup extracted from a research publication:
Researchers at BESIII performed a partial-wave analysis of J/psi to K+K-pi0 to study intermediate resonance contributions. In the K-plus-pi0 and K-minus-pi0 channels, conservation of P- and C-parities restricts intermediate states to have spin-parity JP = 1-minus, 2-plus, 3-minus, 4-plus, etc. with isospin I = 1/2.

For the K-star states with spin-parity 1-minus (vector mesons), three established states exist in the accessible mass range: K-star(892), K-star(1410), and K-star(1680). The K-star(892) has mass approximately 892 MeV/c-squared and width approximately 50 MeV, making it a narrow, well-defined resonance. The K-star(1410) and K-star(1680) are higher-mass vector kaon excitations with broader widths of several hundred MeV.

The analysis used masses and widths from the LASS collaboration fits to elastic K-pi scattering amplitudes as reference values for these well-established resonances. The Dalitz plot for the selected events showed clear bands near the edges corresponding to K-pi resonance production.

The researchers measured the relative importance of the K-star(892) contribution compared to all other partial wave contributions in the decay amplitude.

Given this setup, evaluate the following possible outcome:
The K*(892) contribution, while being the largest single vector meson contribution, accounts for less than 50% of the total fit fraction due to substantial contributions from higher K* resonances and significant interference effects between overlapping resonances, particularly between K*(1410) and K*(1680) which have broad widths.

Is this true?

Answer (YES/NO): NO